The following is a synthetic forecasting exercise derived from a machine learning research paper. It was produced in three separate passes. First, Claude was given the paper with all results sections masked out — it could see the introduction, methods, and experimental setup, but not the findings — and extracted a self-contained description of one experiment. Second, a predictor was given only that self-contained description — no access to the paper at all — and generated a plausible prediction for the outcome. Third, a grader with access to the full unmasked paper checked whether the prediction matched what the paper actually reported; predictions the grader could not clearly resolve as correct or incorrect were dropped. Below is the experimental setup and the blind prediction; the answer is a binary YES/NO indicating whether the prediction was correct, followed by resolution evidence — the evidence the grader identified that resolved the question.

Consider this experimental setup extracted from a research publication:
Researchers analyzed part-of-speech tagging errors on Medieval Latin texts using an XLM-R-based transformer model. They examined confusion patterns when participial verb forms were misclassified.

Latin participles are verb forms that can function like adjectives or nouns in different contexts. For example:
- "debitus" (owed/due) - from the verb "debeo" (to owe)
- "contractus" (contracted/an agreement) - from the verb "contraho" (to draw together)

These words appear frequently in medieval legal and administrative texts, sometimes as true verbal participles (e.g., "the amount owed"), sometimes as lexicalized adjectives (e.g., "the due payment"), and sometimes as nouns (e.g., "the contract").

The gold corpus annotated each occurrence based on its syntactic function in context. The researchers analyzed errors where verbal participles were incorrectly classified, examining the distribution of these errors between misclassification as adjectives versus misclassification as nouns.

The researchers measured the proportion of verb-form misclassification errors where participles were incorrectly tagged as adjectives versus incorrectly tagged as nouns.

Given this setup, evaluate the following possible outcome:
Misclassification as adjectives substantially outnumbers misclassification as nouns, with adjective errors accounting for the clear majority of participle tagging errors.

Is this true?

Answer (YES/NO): NO